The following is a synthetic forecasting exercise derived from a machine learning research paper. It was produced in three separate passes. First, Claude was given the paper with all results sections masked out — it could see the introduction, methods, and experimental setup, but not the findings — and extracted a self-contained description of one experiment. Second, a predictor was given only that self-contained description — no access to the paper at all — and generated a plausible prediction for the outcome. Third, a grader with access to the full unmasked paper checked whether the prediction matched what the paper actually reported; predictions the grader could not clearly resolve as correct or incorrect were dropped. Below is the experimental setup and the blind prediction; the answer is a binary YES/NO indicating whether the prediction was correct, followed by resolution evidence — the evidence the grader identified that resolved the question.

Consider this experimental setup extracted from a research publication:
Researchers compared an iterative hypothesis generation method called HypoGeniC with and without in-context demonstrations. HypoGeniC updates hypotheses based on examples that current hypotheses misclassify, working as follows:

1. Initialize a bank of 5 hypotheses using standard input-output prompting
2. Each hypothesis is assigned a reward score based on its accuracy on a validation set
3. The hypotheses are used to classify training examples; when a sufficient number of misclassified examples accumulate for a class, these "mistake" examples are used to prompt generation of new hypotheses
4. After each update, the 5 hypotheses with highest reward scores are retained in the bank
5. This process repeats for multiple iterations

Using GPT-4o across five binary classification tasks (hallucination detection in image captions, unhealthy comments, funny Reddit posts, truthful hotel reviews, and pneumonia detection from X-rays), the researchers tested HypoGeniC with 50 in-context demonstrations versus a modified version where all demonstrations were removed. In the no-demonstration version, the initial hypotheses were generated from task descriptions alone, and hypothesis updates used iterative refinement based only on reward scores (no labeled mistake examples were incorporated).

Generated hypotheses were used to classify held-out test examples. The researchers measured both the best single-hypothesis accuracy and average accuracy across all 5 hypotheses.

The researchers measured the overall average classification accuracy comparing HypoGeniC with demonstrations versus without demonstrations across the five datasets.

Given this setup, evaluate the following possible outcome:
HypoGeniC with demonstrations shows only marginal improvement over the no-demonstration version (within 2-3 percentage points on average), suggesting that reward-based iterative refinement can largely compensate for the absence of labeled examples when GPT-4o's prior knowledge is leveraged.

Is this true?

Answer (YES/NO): NO